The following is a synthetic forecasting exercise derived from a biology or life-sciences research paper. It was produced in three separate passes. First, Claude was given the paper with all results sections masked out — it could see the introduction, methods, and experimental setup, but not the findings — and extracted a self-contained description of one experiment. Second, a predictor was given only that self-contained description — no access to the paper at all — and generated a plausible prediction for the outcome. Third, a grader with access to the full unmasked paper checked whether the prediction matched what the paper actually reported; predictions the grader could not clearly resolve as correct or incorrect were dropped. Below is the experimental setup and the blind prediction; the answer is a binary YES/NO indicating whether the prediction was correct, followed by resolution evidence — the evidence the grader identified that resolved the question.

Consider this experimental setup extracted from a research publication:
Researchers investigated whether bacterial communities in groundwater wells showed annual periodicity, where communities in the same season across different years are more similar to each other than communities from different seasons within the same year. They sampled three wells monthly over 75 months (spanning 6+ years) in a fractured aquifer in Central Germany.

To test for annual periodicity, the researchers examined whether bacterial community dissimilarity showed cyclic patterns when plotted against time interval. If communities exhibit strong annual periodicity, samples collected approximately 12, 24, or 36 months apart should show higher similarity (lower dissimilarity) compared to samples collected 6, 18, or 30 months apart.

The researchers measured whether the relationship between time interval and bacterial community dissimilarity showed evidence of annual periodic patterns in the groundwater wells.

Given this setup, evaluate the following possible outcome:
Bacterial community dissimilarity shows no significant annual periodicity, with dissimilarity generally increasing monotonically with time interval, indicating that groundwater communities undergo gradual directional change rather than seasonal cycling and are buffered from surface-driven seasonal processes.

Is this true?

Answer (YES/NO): NO